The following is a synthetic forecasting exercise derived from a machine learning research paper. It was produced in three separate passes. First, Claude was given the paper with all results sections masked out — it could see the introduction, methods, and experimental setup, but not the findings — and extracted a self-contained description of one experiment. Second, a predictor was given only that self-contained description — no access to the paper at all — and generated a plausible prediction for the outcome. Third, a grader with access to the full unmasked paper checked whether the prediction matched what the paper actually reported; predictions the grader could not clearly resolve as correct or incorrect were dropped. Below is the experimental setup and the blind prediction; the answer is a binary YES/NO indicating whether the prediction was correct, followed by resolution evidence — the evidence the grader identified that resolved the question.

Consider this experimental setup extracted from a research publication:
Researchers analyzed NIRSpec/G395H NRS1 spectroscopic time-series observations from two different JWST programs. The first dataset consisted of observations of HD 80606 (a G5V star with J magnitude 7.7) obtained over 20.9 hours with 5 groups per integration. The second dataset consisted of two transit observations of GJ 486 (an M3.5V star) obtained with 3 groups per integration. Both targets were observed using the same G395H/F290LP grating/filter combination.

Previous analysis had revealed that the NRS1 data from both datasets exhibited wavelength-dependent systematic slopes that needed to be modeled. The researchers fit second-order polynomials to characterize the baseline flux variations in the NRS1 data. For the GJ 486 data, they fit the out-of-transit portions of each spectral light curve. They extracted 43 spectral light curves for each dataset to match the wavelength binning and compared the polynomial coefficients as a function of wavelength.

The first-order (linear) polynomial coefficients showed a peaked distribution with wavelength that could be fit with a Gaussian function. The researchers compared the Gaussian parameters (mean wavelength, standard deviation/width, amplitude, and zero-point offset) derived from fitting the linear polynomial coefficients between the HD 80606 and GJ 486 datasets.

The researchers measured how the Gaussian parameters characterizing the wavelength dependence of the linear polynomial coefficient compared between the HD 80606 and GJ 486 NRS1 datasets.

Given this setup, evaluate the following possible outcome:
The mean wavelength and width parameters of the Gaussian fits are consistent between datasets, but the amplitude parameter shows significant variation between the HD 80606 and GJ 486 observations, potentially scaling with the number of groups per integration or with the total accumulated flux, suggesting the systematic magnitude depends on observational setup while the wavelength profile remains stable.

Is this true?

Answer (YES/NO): YES